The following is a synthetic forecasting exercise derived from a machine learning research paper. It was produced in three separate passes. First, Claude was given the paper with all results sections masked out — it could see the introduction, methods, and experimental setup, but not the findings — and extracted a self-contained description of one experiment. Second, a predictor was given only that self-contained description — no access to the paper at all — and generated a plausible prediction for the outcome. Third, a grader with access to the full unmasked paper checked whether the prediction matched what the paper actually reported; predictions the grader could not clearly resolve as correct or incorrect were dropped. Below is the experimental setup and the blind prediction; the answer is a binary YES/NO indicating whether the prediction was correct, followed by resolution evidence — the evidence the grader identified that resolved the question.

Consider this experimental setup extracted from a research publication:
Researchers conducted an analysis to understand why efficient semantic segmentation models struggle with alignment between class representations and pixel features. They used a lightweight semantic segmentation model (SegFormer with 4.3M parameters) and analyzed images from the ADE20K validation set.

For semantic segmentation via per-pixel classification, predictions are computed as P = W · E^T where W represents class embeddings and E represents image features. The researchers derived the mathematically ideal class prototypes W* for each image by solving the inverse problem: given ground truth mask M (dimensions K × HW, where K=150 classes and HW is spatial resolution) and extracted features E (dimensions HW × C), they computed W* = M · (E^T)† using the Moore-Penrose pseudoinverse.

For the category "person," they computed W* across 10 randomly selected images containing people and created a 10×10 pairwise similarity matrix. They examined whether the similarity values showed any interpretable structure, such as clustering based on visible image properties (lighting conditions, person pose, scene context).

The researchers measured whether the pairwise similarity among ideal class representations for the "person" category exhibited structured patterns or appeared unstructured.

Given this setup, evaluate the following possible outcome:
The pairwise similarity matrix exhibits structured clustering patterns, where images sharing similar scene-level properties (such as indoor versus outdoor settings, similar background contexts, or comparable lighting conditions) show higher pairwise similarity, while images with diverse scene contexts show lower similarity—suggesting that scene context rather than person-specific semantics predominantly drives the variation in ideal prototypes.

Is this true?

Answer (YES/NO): NO